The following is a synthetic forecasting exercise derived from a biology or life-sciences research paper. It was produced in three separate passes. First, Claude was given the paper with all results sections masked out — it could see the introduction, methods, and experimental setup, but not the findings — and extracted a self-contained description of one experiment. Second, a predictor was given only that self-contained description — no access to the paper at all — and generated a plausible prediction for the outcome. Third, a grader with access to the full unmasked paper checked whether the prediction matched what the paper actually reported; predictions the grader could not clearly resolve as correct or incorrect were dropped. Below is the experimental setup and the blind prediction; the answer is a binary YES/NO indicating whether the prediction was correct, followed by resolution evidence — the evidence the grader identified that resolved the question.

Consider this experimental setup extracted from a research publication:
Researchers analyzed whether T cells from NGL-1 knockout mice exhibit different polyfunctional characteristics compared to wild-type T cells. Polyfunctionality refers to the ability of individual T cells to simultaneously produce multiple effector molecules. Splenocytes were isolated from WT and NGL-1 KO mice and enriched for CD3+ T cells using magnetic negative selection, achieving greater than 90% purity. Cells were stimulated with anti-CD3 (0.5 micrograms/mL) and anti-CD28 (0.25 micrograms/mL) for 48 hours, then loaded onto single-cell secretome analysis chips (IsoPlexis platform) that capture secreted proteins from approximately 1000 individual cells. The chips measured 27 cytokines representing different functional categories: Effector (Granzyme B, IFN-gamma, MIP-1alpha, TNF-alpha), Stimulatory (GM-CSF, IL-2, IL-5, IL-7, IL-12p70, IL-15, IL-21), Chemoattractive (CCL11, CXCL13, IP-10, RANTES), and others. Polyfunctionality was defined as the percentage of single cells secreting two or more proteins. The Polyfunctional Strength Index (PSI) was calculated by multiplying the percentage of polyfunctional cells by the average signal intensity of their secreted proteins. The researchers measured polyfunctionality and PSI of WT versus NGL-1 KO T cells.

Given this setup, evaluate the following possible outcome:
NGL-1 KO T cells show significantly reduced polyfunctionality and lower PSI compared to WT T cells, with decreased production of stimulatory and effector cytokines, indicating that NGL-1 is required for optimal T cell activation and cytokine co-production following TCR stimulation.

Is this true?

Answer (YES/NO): NO